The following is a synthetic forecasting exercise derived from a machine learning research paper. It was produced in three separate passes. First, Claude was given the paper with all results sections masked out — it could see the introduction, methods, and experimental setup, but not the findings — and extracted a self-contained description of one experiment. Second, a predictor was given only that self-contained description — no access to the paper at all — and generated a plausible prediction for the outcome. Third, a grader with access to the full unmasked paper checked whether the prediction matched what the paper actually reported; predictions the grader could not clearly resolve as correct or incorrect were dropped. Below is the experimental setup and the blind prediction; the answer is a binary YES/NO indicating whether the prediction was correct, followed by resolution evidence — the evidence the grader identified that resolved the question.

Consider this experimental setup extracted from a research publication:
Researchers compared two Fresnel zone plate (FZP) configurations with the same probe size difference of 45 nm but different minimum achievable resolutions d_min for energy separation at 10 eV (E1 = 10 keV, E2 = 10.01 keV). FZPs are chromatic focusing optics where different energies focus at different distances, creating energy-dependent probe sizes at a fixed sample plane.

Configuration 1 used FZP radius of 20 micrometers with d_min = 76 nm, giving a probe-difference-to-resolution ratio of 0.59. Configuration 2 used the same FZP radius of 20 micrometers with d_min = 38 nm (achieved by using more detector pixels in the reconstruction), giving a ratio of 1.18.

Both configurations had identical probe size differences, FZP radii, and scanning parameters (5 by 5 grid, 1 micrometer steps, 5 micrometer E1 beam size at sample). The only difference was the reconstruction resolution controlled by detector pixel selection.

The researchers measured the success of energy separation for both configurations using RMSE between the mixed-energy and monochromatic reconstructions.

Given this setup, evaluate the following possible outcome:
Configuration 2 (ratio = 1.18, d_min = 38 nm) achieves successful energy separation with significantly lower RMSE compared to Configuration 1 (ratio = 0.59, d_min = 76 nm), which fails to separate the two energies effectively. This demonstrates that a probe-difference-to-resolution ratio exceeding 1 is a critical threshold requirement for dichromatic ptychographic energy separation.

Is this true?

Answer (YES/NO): YES